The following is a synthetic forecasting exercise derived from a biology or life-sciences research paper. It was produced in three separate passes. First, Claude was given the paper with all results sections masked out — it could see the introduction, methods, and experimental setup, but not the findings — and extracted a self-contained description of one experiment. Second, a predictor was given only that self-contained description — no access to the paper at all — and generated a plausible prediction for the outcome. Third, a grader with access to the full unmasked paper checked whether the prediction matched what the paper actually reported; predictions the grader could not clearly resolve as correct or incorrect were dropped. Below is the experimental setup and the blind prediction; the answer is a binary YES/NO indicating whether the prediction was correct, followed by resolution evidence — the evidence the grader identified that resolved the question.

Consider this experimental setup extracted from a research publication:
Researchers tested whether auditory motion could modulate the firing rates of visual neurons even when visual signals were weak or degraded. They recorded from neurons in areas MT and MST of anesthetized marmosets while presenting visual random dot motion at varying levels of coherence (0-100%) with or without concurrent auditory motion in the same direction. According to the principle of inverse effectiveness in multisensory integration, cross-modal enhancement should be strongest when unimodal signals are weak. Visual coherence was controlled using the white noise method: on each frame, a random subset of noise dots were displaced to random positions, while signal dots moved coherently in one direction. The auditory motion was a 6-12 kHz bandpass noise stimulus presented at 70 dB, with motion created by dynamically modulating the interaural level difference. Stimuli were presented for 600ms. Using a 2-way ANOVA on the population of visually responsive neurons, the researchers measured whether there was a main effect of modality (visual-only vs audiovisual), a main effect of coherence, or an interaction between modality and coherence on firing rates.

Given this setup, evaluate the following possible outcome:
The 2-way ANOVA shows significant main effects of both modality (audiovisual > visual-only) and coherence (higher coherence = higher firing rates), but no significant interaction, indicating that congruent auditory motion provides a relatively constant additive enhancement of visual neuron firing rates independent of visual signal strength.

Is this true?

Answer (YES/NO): NO